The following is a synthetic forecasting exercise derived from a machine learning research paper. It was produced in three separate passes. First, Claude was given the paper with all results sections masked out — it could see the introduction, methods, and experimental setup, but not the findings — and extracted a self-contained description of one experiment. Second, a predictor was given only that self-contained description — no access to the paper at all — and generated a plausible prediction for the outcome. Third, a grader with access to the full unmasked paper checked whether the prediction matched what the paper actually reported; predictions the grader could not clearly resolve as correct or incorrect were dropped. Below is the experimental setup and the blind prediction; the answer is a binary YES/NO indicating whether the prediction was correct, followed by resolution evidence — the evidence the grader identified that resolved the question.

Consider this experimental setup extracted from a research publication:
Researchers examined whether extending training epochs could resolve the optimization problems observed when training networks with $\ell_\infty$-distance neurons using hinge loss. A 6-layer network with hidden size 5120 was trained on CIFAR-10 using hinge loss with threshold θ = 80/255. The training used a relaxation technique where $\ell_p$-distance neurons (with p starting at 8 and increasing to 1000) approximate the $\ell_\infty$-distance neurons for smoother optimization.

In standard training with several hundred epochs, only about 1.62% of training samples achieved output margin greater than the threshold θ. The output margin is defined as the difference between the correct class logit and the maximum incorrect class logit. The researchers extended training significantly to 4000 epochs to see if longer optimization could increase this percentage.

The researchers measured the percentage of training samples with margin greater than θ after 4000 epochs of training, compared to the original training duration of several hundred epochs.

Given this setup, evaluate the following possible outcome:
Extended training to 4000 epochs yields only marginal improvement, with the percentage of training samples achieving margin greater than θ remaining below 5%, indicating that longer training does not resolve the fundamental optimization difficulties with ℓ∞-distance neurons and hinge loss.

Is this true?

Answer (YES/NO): YES